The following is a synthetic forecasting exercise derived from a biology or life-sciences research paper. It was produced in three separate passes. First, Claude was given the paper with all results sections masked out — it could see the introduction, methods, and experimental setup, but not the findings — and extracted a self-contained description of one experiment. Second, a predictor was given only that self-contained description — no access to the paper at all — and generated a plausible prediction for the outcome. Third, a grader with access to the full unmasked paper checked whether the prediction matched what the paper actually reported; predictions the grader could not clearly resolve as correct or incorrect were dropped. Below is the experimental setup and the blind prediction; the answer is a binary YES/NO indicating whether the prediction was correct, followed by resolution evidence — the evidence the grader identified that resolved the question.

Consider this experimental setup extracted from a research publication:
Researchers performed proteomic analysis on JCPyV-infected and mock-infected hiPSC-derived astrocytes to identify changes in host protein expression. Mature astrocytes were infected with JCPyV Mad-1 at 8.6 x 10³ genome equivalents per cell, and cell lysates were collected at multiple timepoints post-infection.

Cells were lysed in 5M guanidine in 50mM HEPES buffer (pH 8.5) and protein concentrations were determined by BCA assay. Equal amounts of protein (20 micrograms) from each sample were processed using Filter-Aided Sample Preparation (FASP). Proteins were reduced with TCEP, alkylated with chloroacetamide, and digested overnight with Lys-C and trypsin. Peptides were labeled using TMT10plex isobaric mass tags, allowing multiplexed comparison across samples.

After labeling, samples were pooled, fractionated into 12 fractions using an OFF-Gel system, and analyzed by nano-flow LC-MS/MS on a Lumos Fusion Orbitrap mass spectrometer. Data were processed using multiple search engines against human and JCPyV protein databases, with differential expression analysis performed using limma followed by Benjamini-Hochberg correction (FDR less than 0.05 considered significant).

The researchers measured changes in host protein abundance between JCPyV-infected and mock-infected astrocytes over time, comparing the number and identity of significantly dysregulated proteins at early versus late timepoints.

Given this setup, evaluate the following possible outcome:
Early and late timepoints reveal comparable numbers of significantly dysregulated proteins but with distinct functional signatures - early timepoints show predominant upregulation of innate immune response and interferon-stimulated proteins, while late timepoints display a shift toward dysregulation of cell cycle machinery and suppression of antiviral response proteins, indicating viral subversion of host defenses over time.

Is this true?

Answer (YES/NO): NO